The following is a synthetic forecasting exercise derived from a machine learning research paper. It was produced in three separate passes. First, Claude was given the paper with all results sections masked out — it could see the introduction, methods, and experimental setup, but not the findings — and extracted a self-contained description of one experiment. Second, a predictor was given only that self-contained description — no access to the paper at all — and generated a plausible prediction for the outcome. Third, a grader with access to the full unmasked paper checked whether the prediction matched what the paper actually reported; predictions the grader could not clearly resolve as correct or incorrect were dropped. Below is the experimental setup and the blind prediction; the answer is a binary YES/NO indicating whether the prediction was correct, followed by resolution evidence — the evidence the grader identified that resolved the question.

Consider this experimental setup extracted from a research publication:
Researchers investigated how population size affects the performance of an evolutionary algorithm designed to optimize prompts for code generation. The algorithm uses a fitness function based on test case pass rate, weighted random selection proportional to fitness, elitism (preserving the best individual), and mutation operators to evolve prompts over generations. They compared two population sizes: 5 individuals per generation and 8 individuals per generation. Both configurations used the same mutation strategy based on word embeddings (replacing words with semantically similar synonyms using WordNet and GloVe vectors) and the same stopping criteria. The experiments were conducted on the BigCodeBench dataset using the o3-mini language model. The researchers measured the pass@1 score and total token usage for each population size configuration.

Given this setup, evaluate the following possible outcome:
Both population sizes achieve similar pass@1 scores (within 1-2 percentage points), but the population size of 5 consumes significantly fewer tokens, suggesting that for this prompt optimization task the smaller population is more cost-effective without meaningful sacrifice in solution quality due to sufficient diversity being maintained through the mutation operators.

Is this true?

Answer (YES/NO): NO